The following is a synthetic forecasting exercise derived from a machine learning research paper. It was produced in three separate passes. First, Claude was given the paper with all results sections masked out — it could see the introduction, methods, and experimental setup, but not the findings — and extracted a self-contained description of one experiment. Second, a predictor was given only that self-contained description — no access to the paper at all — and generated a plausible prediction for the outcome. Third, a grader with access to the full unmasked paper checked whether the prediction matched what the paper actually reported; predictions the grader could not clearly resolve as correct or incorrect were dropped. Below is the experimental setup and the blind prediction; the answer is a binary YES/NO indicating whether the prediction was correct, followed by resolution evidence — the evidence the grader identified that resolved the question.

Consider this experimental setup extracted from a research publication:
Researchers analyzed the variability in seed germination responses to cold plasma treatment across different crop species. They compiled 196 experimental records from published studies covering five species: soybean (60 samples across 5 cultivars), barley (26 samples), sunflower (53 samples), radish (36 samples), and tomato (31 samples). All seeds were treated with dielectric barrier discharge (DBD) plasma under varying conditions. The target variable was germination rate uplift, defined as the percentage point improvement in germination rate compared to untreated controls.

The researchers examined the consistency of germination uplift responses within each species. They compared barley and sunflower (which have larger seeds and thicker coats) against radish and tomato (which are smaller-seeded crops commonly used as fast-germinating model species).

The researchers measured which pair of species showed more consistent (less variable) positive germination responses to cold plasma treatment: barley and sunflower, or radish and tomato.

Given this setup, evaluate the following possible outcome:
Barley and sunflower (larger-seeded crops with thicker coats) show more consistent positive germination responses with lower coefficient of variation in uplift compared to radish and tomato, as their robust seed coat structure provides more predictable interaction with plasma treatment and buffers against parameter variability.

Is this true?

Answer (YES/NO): NO